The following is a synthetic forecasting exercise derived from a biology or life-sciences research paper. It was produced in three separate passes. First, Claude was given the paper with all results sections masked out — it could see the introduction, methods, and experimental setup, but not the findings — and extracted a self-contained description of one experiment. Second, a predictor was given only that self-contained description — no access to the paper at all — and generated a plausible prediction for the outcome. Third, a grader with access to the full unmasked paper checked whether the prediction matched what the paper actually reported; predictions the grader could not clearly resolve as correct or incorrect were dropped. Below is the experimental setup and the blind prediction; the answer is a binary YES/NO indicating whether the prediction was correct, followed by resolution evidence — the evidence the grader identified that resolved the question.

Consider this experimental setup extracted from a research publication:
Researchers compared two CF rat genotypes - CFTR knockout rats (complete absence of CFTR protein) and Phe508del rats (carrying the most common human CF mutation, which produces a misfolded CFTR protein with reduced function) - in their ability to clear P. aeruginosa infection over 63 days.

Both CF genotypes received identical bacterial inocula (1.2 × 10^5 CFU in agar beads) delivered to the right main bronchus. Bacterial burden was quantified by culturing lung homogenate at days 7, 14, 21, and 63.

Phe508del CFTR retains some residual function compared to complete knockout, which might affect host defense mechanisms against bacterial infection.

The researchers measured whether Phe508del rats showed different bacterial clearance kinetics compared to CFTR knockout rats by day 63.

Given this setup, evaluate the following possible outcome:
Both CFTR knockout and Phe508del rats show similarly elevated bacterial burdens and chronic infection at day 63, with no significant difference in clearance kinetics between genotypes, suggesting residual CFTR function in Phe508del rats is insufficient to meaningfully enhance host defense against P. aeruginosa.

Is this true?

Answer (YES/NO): NO